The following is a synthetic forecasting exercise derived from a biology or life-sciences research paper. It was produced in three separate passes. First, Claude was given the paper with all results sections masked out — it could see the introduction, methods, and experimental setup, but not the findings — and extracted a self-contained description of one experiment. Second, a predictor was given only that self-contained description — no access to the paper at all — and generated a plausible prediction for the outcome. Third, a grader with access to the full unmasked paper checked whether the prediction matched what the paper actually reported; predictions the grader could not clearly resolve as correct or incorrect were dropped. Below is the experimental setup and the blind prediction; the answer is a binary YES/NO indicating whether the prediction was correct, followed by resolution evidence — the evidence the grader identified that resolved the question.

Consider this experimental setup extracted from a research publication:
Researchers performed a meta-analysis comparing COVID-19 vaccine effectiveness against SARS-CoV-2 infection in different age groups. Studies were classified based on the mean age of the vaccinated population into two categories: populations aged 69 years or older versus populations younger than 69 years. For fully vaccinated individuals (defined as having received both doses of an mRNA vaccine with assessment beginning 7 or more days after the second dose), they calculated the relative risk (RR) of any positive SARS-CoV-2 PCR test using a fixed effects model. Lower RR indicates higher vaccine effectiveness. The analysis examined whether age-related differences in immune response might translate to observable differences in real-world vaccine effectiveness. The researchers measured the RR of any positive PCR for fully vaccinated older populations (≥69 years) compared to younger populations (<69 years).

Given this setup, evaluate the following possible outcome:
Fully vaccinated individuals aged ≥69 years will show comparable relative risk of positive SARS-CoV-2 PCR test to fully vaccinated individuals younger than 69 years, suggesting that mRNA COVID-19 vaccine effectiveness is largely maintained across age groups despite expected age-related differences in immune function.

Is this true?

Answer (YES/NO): YES